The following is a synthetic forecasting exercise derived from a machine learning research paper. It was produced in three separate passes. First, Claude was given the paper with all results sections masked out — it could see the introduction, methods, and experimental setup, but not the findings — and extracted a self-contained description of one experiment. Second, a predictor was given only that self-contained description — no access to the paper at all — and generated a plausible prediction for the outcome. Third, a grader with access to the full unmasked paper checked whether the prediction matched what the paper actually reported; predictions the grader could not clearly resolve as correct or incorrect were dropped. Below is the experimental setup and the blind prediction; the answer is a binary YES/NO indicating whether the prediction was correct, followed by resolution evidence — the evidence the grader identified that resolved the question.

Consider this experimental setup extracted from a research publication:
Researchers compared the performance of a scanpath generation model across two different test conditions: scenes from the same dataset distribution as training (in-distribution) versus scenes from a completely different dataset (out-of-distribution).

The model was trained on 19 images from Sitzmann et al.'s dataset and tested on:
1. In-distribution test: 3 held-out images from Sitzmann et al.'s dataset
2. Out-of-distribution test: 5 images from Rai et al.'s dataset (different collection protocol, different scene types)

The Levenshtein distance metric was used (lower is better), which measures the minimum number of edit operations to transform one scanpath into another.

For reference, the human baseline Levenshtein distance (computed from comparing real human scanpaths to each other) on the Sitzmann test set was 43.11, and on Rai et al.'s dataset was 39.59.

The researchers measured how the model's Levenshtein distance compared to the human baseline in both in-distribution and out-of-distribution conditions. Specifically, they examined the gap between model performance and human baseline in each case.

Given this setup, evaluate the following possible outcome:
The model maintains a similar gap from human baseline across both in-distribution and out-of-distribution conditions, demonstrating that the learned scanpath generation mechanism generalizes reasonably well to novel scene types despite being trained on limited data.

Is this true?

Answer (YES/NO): NO